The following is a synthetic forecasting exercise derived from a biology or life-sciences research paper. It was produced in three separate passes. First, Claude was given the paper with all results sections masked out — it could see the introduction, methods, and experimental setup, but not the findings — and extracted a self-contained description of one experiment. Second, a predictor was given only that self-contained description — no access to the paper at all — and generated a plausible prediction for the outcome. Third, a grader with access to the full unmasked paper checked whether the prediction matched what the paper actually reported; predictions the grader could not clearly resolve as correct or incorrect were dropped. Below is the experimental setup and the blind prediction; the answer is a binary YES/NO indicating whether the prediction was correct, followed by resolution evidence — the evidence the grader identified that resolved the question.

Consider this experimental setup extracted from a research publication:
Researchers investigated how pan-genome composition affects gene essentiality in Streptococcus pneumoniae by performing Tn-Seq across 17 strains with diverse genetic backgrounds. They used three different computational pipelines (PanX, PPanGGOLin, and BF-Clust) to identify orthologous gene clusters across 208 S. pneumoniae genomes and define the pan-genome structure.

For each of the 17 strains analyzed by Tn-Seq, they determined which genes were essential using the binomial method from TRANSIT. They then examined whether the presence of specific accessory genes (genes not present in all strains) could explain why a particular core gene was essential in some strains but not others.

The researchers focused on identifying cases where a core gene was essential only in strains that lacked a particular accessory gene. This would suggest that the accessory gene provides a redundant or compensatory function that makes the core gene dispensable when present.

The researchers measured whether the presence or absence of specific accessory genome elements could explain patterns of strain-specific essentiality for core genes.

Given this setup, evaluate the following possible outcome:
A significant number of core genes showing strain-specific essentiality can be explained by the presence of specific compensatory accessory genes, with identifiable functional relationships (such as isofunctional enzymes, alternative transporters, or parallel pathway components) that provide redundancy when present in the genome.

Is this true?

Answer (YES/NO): NO